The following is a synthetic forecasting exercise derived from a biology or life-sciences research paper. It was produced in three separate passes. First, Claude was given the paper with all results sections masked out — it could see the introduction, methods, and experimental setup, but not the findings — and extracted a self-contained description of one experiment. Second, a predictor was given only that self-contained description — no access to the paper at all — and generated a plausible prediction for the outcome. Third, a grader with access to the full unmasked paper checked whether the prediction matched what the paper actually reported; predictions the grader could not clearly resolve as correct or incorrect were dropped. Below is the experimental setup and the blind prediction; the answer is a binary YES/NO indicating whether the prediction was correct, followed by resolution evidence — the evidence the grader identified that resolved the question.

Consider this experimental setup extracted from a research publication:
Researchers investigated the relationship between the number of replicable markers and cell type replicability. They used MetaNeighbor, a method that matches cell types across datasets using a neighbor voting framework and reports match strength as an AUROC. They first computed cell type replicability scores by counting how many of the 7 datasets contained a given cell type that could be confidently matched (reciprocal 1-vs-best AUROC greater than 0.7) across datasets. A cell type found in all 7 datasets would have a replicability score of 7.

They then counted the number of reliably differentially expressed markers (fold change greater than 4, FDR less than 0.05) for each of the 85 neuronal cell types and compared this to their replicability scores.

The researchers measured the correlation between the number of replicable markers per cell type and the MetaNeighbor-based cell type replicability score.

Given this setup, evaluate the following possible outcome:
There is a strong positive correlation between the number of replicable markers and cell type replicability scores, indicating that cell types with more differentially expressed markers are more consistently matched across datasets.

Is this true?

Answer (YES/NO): NO